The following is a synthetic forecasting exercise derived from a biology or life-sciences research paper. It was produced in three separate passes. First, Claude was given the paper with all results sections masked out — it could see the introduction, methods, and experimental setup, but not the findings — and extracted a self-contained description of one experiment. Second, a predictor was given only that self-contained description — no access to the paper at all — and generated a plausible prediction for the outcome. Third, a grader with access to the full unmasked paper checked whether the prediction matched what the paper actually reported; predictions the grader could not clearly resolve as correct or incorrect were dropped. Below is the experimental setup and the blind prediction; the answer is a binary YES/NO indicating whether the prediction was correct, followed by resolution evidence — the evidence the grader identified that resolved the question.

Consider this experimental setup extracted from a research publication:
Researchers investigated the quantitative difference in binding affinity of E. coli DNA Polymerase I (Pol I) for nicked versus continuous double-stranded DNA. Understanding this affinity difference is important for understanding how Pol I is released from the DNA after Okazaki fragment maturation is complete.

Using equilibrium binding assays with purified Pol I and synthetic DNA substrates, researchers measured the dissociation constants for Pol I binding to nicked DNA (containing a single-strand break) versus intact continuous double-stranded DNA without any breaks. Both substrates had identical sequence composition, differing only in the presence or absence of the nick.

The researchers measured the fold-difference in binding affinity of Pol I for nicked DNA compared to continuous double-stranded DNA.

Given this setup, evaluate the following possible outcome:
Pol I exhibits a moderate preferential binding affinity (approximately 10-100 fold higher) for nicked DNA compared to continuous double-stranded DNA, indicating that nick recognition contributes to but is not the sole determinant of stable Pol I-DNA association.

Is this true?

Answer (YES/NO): YES